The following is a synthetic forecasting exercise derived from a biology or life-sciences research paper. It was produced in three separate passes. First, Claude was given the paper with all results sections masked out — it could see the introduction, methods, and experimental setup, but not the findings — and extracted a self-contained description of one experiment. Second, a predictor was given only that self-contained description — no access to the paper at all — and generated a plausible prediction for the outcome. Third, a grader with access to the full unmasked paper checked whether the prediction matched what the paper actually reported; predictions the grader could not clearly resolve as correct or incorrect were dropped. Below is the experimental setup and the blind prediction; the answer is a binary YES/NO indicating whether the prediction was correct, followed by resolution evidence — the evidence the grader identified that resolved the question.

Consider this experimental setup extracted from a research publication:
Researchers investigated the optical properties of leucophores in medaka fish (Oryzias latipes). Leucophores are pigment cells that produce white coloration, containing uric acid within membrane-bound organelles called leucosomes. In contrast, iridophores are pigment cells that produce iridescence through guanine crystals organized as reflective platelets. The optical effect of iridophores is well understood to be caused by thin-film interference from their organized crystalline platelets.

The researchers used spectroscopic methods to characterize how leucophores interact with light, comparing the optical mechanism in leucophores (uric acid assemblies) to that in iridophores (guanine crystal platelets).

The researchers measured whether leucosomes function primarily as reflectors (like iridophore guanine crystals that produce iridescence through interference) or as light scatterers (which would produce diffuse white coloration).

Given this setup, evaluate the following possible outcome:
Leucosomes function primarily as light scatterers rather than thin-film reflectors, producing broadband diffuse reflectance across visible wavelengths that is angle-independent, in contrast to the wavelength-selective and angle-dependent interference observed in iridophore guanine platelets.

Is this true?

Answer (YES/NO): YES